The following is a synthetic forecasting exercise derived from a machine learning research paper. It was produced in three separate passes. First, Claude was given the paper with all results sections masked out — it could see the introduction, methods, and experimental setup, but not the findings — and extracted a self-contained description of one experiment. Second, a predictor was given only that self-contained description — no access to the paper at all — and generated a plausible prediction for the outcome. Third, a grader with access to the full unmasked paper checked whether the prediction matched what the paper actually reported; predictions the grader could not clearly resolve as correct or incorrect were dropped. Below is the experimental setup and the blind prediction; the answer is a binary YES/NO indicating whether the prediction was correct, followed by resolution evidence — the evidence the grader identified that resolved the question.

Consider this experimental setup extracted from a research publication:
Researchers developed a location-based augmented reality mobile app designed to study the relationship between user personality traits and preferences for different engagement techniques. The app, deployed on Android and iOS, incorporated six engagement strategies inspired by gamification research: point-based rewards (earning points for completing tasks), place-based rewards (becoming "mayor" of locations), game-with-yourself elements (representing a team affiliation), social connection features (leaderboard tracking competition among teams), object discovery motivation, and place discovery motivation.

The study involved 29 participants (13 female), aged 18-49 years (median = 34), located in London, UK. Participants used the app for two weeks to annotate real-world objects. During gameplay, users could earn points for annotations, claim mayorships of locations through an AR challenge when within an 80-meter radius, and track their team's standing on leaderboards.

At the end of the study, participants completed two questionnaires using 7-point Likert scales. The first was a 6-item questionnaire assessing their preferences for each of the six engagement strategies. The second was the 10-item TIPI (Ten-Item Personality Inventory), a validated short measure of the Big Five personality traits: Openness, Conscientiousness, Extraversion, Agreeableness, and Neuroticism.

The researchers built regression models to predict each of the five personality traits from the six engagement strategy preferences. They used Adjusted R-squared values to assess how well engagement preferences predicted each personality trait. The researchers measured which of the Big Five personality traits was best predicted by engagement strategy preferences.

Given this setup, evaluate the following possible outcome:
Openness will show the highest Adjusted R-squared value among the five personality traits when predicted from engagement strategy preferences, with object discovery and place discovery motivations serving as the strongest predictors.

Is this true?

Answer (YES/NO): NO